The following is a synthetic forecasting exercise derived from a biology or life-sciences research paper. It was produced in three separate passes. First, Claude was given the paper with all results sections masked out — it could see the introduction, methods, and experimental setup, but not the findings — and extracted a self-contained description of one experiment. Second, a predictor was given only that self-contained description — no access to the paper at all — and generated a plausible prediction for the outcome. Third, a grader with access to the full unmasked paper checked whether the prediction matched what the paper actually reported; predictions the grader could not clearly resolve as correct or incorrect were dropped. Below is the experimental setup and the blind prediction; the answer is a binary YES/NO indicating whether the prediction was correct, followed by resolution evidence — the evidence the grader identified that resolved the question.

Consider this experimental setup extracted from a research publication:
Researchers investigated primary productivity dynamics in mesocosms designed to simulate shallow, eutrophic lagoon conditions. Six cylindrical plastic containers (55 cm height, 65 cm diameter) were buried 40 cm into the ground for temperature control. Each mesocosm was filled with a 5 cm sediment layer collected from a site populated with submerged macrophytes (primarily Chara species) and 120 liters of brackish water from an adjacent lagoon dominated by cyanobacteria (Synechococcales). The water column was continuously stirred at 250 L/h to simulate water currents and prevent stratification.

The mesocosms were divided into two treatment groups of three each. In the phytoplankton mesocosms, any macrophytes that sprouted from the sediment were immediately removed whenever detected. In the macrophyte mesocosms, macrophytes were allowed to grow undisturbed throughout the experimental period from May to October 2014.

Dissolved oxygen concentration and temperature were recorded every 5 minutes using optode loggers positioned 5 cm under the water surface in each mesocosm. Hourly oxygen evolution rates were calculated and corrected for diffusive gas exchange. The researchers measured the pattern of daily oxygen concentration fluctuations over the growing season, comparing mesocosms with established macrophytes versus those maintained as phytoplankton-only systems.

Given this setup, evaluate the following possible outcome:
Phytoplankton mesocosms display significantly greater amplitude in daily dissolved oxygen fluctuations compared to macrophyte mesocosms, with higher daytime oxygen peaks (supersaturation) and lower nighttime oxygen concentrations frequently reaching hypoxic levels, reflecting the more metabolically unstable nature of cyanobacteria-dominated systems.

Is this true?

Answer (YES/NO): NO